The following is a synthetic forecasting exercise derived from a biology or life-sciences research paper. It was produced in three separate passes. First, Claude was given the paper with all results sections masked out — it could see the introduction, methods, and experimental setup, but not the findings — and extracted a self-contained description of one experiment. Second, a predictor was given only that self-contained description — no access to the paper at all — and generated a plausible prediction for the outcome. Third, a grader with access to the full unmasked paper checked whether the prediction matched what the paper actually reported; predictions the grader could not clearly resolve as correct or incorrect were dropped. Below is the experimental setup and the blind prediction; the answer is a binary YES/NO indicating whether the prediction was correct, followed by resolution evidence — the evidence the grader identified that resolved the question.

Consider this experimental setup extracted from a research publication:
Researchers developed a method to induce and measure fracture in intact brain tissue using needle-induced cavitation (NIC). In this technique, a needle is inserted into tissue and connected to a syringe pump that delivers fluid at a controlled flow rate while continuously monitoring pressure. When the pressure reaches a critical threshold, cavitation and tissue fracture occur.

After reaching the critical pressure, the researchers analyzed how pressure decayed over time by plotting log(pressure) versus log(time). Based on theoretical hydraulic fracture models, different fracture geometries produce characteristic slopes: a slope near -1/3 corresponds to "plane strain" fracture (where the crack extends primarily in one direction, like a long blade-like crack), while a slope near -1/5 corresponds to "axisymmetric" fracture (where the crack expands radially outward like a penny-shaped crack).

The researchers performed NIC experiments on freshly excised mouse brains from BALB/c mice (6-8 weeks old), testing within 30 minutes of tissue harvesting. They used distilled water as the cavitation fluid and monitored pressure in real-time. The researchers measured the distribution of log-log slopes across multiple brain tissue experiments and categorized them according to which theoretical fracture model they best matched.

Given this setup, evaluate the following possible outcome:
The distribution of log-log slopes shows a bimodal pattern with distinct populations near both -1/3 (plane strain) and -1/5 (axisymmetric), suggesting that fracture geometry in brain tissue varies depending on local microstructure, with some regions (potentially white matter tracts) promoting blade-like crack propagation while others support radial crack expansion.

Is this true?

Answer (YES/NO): NO